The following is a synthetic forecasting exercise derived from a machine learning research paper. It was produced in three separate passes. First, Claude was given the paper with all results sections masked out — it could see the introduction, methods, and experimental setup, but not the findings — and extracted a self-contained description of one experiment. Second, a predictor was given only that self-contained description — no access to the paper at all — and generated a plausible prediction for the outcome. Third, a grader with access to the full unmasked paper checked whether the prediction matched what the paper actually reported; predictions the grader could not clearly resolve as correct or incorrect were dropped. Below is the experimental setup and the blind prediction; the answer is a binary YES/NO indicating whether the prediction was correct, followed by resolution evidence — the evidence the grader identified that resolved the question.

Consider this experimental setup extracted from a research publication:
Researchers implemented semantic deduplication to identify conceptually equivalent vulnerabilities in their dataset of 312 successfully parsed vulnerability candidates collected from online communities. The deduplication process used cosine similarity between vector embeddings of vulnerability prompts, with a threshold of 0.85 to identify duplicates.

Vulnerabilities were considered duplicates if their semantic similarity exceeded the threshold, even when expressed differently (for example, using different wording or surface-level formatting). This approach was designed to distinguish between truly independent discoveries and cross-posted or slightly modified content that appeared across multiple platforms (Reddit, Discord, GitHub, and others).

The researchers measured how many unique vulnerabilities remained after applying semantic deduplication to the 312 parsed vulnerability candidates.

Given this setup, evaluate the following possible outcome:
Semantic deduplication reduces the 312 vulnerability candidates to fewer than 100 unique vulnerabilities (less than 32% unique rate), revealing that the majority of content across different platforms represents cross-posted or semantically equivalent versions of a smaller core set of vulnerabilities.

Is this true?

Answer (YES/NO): NO